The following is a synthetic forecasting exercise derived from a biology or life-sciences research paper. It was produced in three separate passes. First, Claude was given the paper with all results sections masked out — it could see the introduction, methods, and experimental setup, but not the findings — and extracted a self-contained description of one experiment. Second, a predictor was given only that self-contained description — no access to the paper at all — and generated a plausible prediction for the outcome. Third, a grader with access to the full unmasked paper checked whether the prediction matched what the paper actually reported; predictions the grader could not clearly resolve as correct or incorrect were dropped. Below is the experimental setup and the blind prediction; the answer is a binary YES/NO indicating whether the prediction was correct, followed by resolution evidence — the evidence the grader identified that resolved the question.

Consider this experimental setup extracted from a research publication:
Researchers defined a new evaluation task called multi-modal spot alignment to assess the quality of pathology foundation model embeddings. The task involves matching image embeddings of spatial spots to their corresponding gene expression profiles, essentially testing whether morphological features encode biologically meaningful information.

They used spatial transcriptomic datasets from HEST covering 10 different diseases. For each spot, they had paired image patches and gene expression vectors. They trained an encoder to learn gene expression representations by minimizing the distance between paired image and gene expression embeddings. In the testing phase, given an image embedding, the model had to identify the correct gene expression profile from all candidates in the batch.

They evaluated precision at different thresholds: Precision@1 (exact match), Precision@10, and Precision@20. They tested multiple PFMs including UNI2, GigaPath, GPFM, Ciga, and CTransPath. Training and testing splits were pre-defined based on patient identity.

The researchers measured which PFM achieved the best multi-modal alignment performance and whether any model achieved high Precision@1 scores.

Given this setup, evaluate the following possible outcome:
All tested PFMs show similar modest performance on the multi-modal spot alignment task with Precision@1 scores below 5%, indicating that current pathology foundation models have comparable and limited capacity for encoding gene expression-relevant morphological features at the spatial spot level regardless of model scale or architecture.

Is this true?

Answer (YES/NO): NO